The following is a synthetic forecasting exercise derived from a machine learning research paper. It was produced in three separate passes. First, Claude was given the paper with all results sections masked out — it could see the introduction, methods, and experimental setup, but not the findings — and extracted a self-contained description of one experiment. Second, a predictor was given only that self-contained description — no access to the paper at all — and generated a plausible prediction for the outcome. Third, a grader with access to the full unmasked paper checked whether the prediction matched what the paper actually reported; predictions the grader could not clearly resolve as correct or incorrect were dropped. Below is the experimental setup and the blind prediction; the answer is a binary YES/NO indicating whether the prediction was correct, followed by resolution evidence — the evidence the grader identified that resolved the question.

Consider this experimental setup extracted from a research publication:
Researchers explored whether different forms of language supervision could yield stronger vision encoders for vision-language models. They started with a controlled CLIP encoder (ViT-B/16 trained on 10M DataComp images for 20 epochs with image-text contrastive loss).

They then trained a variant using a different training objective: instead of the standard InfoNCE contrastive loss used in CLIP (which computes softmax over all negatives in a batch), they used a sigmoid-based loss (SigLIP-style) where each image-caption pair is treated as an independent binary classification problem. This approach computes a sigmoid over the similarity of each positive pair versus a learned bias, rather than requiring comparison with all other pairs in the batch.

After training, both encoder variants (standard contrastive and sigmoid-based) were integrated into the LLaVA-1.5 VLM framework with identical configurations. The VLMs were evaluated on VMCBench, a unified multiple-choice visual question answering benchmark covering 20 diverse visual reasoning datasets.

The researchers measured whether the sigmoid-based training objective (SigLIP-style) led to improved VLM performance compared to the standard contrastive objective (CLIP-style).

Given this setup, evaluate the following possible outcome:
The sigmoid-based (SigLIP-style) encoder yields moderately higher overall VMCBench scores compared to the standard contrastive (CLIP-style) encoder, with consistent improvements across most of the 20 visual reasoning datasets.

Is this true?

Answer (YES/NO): NO